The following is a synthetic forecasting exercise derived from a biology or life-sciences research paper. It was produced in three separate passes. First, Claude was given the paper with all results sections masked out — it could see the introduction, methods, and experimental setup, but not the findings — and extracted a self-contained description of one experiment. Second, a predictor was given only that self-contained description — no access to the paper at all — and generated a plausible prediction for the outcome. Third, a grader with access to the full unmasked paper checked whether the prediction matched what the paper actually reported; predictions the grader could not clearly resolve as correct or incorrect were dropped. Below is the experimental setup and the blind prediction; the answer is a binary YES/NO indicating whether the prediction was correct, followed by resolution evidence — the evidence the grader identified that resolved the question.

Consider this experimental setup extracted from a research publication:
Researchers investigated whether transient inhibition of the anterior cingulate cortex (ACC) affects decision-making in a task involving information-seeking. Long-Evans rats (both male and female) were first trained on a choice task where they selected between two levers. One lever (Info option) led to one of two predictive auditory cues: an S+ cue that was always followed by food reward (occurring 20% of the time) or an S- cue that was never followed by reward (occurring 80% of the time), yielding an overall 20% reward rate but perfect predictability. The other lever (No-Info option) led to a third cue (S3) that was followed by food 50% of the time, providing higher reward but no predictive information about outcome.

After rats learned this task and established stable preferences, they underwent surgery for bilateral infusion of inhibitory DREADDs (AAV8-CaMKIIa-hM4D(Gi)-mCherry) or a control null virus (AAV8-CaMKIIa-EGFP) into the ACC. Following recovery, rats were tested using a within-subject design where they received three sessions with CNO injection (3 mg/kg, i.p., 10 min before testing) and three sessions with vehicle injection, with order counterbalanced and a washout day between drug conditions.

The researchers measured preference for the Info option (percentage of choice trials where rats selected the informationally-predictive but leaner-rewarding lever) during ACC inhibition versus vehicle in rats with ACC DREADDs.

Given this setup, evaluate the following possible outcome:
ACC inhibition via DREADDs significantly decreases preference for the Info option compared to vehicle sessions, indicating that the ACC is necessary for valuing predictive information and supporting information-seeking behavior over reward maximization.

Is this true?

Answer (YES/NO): NO